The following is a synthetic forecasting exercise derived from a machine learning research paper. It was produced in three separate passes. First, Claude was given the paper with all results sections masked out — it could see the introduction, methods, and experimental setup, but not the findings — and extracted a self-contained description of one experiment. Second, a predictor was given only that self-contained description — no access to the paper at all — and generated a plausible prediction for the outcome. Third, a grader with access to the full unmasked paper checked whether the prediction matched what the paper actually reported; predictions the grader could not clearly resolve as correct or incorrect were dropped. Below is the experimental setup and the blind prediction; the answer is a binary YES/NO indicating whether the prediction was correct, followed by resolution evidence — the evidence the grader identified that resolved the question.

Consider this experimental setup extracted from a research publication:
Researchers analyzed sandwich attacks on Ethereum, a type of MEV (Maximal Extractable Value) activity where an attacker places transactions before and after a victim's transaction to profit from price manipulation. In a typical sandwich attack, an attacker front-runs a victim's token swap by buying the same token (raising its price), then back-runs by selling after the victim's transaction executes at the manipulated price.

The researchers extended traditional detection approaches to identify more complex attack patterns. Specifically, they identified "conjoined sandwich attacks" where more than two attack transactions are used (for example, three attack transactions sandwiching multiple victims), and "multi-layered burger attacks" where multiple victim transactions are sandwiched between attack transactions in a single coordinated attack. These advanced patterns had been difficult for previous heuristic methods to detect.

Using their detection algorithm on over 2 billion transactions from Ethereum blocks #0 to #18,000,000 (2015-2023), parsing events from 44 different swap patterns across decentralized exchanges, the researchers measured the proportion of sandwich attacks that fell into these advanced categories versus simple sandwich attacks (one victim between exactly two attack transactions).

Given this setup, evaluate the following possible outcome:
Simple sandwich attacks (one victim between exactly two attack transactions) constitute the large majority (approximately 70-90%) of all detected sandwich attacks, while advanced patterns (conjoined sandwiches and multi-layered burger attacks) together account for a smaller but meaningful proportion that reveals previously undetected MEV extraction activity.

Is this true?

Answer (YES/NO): YES